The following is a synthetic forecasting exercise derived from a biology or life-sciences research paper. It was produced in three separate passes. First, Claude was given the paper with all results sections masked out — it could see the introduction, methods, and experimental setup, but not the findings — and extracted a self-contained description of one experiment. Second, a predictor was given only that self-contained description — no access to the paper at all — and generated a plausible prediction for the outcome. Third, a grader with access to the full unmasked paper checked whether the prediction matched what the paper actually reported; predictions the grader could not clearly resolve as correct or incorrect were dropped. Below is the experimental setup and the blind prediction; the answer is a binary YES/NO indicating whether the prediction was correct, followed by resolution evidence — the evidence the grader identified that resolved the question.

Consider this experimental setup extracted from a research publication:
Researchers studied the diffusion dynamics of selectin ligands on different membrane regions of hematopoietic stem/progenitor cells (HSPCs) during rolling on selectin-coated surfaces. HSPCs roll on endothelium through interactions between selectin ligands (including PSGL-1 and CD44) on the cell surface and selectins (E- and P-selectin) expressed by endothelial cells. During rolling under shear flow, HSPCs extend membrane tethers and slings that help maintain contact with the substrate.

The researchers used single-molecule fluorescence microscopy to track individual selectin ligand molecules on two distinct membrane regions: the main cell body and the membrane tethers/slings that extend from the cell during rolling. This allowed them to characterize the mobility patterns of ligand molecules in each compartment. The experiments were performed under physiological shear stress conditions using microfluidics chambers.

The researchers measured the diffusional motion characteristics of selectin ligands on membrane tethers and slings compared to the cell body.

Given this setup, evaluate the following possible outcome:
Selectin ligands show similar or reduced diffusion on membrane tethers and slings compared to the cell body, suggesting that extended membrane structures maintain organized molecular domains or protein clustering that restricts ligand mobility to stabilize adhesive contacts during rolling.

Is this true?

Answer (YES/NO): NO